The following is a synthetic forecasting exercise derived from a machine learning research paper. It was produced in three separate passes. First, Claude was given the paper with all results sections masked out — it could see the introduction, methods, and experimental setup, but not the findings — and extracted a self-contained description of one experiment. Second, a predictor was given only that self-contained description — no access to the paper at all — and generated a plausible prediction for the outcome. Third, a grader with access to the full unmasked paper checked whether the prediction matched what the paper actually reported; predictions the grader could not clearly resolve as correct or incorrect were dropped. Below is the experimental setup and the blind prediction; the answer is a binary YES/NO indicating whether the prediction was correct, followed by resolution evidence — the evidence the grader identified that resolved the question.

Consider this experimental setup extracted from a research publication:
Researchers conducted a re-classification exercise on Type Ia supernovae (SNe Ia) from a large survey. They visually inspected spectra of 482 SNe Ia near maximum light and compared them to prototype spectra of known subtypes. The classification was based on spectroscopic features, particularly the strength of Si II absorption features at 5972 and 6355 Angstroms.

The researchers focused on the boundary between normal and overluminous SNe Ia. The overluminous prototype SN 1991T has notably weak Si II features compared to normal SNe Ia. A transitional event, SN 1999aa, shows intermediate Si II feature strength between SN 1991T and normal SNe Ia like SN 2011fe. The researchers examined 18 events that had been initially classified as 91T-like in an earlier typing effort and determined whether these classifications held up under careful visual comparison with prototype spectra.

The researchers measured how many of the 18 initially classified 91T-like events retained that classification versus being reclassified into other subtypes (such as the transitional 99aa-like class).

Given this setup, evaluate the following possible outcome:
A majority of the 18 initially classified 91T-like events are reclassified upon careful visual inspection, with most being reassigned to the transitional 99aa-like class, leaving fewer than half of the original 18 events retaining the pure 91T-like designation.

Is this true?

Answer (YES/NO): YES